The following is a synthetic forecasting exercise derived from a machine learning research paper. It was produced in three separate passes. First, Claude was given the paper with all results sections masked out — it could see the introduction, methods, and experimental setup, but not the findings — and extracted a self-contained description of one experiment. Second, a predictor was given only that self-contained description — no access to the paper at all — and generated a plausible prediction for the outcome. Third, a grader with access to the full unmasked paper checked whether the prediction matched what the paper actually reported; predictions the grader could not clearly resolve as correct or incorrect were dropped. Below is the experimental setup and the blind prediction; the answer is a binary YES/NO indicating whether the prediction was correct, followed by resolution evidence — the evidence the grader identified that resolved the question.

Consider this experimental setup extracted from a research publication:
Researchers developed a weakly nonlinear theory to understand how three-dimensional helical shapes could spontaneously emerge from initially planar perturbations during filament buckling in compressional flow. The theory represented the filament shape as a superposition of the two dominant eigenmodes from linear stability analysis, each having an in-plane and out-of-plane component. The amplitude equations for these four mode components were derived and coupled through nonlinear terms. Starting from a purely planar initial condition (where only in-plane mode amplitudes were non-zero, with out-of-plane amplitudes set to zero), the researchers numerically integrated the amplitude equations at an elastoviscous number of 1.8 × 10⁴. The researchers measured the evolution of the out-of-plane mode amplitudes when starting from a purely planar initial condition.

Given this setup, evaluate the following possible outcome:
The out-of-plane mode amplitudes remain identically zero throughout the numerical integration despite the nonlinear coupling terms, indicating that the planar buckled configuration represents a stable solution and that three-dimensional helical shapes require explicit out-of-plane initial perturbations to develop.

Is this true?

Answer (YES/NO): NO